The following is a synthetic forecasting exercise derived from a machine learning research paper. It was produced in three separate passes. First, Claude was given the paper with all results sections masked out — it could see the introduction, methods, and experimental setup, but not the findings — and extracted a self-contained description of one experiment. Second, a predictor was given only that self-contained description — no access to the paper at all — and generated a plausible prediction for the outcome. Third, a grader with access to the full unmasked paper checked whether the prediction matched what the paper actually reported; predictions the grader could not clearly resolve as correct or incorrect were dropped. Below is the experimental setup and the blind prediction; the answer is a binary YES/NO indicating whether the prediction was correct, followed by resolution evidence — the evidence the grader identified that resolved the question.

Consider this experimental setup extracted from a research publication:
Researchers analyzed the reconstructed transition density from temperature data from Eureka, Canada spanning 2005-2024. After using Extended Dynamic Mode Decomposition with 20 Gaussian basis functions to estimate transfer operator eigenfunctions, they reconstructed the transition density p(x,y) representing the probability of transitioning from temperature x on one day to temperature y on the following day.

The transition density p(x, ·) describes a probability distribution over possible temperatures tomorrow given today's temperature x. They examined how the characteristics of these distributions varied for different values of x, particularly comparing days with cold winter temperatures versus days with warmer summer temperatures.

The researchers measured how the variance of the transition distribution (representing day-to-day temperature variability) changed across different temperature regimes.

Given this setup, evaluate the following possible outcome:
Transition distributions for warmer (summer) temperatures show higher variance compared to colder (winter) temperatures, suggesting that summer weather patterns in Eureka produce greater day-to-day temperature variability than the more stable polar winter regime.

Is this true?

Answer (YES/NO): NO